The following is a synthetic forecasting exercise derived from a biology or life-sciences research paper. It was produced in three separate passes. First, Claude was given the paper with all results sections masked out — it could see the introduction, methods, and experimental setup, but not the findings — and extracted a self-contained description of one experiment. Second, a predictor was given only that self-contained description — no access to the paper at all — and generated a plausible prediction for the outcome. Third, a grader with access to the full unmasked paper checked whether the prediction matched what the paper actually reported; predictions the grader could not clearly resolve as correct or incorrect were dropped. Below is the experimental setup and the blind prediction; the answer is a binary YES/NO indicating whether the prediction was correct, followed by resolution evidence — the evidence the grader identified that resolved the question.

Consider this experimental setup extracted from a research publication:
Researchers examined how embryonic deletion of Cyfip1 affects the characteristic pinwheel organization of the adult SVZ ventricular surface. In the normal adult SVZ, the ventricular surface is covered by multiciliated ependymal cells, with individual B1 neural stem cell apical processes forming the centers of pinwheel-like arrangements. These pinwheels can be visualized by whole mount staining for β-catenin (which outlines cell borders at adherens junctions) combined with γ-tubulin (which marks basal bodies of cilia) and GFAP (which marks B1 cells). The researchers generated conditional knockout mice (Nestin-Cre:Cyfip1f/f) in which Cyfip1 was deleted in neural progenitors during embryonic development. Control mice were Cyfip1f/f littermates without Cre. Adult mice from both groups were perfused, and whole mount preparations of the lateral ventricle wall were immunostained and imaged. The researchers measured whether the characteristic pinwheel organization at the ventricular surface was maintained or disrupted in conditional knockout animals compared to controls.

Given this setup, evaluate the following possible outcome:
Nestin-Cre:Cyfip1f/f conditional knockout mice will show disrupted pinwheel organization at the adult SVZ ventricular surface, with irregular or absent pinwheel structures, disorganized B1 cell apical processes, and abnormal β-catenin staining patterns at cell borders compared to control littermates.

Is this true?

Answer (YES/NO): YES